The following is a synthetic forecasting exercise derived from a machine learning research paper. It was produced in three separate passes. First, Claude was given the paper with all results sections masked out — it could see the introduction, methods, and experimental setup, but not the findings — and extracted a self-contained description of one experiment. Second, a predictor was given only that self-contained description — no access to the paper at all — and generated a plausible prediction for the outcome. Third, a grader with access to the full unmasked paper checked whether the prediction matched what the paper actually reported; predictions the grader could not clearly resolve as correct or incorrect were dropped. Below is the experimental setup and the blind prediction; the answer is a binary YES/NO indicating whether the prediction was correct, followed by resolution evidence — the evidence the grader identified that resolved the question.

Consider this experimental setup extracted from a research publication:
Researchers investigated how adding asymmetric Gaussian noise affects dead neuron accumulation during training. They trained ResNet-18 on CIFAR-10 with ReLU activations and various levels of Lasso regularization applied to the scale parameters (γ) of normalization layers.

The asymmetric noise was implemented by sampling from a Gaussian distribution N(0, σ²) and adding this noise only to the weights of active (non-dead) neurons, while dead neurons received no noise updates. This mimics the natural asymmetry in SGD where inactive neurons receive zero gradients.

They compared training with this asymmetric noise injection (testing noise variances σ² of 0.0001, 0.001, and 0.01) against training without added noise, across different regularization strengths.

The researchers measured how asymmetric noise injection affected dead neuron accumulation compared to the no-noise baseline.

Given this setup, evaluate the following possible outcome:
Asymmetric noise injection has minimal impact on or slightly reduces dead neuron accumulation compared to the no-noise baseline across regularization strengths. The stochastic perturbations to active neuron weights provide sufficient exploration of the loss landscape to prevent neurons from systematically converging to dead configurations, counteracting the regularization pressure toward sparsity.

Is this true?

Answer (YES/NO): NO